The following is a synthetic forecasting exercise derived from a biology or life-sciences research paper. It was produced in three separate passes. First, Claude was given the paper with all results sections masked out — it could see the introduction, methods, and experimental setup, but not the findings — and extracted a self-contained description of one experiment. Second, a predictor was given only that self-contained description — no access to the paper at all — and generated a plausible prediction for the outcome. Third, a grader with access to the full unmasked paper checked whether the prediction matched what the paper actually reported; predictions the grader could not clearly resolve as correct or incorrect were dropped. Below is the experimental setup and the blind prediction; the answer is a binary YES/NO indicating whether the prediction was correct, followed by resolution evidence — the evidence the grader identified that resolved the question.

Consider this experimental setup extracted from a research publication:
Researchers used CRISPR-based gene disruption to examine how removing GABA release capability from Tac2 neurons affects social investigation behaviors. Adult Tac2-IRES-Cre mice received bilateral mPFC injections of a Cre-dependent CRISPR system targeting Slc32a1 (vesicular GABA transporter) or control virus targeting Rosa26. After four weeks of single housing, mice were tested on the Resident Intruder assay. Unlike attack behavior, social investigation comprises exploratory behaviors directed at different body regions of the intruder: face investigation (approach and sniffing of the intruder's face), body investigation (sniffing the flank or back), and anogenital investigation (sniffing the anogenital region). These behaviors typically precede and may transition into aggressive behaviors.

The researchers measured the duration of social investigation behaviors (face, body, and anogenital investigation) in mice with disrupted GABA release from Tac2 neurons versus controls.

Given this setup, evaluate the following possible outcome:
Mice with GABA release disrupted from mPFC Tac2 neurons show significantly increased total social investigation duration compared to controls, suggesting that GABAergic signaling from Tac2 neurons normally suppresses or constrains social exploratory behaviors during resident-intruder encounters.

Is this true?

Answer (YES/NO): NO